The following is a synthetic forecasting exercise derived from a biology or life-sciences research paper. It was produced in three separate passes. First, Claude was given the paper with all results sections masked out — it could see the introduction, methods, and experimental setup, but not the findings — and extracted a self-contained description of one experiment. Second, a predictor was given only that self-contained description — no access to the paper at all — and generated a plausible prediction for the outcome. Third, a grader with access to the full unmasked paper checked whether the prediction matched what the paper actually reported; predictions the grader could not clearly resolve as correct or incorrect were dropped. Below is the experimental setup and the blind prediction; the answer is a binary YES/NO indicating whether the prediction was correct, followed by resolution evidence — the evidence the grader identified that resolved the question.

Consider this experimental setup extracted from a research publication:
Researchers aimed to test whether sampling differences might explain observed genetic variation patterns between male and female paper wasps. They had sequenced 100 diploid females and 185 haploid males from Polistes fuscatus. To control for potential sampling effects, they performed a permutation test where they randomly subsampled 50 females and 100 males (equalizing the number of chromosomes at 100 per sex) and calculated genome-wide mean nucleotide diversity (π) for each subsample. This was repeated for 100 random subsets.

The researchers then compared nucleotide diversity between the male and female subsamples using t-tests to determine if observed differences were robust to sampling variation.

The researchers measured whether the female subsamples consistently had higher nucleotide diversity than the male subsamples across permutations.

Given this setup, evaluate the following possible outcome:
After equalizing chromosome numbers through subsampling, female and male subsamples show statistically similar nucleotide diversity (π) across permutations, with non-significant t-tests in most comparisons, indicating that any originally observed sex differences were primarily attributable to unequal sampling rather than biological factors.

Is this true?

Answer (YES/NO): NO